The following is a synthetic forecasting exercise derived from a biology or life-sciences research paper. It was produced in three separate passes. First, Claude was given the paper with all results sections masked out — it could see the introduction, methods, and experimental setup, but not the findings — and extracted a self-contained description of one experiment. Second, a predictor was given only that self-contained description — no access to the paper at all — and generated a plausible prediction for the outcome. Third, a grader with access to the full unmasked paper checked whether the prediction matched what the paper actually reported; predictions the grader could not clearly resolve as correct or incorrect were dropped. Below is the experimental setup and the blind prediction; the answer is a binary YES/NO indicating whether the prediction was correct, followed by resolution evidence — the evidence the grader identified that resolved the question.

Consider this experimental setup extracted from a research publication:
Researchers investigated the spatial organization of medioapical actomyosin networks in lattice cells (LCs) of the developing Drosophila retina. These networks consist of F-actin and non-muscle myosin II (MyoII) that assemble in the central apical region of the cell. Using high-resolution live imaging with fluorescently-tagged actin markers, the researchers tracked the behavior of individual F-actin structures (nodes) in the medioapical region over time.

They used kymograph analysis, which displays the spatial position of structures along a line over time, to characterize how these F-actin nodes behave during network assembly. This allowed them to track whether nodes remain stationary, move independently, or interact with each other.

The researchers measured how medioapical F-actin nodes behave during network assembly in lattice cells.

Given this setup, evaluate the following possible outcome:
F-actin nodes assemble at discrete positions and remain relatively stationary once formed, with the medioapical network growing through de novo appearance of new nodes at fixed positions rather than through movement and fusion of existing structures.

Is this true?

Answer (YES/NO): NO